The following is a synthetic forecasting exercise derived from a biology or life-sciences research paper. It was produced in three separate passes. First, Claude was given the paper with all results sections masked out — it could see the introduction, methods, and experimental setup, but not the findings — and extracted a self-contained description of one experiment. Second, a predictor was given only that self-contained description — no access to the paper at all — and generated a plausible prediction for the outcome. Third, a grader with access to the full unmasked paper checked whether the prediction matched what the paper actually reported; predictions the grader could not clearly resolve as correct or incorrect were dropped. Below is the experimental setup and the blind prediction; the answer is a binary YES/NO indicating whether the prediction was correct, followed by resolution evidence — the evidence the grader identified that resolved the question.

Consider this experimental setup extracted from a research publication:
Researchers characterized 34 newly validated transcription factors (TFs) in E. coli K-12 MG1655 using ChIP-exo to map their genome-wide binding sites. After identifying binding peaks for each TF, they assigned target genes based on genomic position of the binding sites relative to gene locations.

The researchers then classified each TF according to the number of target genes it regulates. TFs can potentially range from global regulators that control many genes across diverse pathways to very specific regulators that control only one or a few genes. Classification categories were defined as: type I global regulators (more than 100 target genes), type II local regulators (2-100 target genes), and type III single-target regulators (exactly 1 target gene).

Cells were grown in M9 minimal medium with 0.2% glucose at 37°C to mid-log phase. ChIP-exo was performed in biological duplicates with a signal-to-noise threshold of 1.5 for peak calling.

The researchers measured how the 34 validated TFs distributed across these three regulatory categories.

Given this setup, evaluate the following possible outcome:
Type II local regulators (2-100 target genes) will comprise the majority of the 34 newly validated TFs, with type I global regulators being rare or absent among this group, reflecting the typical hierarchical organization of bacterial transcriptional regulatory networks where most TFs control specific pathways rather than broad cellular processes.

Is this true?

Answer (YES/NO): YES